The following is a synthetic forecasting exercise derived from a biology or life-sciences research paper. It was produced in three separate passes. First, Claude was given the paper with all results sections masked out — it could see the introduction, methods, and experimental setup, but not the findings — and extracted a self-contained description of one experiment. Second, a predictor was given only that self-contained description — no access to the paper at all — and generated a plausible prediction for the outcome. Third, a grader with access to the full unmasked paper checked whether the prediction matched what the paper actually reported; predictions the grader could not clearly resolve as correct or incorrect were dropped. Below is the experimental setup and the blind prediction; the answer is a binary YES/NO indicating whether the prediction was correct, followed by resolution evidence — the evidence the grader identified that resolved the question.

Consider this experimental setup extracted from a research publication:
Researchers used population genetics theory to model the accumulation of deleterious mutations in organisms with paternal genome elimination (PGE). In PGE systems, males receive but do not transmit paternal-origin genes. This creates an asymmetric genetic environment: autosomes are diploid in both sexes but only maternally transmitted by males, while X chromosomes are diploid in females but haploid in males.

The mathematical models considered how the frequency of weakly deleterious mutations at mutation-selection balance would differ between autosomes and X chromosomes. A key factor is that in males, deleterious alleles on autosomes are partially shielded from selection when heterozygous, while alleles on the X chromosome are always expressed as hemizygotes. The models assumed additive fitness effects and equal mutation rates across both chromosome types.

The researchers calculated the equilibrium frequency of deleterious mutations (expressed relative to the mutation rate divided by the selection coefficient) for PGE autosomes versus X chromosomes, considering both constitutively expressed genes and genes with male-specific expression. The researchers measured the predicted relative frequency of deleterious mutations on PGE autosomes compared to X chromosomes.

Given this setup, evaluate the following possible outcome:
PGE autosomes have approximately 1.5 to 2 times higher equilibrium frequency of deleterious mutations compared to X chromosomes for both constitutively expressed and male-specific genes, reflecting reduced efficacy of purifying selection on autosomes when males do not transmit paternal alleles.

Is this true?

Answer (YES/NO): NO